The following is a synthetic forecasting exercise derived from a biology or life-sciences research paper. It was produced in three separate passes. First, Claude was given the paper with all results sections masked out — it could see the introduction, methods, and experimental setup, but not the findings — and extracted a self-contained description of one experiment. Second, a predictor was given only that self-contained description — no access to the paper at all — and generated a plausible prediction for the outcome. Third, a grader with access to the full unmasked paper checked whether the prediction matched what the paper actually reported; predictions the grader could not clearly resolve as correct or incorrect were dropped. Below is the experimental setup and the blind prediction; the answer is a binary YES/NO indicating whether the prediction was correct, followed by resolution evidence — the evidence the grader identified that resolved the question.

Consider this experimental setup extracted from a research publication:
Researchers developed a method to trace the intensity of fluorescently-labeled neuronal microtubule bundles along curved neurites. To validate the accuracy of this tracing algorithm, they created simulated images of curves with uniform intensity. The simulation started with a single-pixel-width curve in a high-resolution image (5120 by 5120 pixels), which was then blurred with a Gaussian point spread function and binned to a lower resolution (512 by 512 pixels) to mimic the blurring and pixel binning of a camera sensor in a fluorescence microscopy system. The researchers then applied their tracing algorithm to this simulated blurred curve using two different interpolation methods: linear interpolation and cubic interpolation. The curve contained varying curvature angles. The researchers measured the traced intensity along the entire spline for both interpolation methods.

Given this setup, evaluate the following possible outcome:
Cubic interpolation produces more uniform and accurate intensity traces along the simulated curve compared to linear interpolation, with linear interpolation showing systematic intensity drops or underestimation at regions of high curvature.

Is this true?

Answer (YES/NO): NO